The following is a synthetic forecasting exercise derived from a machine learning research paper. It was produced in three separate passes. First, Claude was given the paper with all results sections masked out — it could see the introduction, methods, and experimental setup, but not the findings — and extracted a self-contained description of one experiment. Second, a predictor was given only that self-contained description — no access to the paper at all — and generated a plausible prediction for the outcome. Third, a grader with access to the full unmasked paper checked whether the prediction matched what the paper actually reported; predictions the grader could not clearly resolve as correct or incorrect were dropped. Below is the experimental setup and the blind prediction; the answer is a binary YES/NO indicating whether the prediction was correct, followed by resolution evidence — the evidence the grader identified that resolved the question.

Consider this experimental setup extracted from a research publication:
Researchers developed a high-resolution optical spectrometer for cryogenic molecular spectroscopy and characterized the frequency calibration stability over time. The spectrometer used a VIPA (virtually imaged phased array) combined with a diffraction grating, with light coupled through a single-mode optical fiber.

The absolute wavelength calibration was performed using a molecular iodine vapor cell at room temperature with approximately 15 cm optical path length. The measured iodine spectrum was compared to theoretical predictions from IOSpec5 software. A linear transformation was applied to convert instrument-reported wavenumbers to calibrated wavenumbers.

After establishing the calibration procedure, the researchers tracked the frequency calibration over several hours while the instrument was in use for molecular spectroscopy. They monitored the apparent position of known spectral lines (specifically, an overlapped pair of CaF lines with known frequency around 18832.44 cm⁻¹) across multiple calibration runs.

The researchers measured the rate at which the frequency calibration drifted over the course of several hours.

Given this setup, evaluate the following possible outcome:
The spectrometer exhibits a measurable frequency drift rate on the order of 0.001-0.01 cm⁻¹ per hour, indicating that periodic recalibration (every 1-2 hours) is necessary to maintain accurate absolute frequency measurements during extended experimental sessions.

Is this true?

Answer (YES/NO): YES